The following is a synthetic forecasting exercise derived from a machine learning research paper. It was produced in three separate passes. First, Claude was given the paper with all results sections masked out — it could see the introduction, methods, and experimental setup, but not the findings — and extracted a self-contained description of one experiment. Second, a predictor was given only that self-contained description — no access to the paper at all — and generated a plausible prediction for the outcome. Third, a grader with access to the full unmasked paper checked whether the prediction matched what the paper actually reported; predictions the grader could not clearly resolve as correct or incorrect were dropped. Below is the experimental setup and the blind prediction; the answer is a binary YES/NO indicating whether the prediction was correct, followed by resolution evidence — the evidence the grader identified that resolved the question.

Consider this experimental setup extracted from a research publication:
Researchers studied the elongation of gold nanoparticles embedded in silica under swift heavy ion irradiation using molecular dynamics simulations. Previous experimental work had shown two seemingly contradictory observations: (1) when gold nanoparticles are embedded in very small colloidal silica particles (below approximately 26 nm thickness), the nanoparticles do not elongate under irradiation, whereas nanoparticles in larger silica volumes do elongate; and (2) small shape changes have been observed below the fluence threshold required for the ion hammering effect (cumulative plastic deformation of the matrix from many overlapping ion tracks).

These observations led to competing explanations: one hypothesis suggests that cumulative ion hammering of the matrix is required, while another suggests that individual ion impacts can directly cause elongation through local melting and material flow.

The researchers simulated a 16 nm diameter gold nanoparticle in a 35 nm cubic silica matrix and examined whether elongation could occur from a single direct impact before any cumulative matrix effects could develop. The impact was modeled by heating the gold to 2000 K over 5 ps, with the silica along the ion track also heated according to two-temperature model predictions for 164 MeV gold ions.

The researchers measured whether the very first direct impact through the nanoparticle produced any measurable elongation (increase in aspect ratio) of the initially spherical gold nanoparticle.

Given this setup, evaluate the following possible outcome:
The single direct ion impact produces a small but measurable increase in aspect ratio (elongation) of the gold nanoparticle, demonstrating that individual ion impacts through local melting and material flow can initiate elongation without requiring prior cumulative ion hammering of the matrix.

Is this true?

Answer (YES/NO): YES